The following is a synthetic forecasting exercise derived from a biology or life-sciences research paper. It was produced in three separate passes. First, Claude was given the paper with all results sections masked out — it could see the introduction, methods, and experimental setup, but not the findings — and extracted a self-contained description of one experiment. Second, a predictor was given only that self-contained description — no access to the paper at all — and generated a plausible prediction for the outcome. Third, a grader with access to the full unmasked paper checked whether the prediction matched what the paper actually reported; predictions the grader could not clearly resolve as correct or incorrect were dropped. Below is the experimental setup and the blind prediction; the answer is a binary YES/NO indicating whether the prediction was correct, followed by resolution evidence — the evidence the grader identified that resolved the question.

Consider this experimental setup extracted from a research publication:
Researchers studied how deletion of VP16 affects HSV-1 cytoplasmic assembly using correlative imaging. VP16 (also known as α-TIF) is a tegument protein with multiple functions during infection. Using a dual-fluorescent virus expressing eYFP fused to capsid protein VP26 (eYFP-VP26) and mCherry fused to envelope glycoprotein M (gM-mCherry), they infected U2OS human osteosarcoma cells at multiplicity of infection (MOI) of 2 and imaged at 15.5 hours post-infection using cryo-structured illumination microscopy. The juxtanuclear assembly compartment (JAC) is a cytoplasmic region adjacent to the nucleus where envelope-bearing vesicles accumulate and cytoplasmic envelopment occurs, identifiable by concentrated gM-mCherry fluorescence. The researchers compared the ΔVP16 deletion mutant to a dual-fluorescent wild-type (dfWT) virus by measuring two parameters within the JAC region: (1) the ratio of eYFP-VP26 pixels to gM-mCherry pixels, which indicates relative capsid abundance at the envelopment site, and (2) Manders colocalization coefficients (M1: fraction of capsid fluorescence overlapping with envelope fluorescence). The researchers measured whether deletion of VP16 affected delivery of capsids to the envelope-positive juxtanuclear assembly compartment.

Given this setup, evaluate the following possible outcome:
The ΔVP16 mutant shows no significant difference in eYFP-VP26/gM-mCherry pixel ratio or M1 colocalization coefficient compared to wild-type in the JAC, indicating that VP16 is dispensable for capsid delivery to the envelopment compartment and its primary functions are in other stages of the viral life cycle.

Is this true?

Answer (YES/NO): NO